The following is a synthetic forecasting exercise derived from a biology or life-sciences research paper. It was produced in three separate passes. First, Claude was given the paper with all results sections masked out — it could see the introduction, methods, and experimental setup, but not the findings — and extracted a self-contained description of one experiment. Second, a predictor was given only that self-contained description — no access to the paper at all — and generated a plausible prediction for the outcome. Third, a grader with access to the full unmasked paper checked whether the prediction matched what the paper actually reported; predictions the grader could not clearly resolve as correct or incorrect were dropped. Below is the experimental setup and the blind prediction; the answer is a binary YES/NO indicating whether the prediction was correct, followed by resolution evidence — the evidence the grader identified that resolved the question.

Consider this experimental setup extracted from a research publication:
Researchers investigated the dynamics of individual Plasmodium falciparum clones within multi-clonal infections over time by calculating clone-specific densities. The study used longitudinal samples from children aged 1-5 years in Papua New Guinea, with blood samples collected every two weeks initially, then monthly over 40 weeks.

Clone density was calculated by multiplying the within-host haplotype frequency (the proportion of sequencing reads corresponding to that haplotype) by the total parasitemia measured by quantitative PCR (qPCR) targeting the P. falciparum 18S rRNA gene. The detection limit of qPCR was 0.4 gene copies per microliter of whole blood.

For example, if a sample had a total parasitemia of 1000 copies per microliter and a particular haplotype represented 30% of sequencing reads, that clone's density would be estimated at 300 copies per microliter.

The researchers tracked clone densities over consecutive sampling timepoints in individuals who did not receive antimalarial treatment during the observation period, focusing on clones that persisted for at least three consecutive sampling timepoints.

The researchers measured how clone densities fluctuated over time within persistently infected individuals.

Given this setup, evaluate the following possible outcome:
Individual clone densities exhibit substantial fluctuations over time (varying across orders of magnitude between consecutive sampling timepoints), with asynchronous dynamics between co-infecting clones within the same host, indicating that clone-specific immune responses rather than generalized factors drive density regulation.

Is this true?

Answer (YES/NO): NO